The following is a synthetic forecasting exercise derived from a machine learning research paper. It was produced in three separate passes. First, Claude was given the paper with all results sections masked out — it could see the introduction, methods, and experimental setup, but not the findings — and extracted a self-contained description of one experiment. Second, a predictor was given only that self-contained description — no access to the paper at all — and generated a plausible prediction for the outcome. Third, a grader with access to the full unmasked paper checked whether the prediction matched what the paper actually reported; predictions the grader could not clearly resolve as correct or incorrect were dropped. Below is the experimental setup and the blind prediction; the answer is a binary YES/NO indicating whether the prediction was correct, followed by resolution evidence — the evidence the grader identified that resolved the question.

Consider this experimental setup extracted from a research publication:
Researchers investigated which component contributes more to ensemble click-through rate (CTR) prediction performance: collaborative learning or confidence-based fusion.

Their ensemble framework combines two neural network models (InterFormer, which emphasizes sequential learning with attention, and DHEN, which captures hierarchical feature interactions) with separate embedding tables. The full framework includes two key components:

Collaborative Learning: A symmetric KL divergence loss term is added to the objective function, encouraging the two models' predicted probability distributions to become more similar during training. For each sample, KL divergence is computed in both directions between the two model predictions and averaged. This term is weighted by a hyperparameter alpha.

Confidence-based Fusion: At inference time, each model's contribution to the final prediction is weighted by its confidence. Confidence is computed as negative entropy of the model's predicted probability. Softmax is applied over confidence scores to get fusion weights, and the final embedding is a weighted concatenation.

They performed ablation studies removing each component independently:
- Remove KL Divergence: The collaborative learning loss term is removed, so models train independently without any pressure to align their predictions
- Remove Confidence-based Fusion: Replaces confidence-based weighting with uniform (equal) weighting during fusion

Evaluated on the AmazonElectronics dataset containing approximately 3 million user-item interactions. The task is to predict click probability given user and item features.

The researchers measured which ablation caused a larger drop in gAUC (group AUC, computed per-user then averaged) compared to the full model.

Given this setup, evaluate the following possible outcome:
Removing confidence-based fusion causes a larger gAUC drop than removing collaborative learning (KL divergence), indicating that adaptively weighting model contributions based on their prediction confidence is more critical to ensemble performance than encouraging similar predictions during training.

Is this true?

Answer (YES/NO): YES